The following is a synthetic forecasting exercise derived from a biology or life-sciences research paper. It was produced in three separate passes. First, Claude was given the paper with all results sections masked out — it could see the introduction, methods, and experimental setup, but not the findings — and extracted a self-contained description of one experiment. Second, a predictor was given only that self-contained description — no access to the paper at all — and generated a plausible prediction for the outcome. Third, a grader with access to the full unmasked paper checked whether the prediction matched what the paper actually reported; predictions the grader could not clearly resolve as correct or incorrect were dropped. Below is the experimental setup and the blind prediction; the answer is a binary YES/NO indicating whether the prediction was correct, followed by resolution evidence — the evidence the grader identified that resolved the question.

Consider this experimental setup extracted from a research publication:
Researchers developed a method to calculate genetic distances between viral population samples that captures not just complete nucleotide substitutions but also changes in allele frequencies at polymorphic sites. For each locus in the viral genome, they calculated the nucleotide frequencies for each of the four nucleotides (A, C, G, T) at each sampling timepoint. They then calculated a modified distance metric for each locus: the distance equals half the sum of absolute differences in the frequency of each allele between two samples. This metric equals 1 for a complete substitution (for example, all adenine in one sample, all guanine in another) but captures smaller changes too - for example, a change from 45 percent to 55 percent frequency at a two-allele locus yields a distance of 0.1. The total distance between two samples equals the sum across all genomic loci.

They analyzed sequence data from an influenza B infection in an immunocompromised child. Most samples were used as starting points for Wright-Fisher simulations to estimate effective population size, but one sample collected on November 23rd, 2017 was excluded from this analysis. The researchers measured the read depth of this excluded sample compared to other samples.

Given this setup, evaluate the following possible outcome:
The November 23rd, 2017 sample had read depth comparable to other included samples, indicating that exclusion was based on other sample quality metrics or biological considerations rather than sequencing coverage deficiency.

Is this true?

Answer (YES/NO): NO